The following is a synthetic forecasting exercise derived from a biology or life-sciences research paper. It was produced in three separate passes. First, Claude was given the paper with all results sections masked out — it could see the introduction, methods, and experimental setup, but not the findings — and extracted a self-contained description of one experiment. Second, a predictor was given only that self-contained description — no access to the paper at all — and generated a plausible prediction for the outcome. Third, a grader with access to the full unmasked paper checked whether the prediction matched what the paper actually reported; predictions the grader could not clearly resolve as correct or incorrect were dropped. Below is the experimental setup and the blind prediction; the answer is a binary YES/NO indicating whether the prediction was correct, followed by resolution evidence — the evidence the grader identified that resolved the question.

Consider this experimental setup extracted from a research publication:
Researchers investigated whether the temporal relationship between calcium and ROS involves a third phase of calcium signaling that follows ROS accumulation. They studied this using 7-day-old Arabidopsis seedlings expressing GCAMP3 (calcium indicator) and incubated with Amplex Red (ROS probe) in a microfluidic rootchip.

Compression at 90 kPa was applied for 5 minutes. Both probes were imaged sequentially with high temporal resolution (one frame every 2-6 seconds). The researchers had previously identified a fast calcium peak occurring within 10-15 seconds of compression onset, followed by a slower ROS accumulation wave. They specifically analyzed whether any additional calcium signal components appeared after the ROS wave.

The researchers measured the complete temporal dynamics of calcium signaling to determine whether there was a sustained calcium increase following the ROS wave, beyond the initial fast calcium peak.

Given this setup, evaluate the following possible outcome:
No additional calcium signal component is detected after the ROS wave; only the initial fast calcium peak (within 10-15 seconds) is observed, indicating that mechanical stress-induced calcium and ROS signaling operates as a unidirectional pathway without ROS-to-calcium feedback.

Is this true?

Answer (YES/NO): NO